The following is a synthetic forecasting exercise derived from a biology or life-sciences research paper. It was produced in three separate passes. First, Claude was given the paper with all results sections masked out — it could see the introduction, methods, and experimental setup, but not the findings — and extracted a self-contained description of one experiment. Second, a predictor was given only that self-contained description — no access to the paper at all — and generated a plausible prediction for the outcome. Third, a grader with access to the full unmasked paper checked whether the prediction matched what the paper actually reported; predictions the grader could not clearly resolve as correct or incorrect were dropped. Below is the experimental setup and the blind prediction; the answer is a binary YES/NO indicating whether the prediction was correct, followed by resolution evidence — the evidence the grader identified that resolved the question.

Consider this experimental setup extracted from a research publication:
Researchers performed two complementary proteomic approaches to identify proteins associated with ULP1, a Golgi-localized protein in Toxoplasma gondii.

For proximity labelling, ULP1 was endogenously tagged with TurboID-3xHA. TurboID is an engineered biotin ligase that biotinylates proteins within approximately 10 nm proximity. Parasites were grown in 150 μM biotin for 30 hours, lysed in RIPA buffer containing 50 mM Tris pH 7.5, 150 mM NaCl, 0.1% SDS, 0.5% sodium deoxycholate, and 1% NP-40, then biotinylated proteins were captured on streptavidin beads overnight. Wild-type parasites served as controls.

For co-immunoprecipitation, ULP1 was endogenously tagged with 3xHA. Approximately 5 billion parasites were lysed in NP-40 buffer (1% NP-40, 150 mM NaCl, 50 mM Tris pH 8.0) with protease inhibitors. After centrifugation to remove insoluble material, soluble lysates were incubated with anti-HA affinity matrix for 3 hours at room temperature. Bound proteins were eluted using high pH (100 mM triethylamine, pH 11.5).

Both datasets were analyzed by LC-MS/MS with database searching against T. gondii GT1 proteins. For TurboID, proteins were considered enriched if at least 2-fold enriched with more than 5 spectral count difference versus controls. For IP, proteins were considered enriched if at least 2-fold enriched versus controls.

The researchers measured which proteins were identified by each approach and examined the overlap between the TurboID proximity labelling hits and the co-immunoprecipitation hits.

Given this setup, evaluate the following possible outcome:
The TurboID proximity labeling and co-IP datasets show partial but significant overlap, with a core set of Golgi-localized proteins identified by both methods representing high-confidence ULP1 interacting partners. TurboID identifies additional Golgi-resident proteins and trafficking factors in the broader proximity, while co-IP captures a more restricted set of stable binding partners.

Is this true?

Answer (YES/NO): YES